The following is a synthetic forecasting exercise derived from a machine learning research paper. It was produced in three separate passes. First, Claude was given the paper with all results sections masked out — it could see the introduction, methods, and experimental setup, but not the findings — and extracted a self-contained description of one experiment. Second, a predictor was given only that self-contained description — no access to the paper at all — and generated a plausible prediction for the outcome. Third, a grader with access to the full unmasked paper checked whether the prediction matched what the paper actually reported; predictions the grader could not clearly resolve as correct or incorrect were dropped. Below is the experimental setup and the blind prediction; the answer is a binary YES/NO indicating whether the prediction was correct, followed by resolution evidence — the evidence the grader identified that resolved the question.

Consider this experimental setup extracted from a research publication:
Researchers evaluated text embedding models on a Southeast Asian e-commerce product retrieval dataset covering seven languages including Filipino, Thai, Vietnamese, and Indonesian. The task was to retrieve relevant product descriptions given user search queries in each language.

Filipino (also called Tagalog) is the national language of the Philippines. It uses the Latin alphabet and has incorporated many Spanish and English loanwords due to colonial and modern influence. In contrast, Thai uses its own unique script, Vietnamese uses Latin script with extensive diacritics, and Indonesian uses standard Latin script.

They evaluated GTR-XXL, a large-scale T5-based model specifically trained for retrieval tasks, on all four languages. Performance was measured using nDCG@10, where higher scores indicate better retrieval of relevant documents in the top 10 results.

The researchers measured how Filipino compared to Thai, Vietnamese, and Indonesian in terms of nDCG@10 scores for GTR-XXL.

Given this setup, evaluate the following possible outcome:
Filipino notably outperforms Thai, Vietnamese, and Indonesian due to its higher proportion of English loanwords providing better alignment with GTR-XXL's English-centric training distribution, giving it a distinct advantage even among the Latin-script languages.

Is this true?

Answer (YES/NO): YES